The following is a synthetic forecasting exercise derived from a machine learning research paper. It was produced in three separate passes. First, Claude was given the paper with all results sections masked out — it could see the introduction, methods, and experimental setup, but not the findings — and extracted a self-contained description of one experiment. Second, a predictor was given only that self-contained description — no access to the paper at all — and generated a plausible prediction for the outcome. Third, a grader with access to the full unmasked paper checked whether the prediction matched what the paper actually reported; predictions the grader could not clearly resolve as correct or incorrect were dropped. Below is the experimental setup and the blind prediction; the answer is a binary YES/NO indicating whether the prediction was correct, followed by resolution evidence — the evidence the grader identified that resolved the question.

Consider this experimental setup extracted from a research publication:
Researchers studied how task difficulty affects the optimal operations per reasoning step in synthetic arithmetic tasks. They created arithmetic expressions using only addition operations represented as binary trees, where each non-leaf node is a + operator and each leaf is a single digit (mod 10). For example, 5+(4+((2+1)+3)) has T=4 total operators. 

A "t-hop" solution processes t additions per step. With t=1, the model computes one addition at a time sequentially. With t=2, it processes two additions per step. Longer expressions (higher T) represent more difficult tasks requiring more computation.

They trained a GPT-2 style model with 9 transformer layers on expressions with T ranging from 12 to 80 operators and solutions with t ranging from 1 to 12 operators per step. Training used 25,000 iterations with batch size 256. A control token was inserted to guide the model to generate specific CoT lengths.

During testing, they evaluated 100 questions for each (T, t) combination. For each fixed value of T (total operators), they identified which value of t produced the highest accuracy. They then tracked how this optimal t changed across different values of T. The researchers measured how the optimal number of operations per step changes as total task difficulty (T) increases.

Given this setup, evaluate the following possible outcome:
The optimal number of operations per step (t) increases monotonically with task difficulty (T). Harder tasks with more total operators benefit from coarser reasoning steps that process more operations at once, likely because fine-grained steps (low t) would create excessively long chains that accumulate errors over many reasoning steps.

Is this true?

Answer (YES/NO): YES